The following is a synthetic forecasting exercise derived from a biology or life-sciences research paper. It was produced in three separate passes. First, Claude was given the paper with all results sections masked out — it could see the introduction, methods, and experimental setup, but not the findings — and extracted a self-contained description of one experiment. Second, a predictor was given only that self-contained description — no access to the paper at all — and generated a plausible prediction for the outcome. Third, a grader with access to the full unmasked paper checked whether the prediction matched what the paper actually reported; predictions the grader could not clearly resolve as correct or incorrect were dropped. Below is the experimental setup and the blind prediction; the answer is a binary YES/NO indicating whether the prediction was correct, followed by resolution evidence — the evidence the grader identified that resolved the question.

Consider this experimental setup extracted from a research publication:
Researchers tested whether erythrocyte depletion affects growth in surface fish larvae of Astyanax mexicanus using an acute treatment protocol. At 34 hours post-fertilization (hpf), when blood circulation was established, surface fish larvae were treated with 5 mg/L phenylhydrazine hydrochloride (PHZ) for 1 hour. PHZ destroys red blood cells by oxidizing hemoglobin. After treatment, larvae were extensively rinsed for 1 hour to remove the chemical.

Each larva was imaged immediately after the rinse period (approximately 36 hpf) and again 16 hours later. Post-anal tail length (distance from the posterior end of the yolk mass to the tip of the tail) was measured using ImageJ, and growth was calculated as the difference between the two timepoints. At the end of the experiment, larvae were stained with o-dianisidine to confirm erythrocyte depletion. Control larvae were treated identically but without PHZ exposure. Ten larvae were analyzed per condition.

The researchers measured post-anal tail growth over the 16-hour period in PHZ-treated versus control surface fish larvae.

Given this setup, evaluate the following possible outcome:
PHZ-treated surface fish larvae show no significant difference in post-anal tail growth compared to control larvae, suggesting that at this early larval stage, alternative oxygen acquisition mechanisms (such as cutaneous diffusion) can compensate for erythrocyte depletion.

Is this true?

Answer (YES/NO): NO